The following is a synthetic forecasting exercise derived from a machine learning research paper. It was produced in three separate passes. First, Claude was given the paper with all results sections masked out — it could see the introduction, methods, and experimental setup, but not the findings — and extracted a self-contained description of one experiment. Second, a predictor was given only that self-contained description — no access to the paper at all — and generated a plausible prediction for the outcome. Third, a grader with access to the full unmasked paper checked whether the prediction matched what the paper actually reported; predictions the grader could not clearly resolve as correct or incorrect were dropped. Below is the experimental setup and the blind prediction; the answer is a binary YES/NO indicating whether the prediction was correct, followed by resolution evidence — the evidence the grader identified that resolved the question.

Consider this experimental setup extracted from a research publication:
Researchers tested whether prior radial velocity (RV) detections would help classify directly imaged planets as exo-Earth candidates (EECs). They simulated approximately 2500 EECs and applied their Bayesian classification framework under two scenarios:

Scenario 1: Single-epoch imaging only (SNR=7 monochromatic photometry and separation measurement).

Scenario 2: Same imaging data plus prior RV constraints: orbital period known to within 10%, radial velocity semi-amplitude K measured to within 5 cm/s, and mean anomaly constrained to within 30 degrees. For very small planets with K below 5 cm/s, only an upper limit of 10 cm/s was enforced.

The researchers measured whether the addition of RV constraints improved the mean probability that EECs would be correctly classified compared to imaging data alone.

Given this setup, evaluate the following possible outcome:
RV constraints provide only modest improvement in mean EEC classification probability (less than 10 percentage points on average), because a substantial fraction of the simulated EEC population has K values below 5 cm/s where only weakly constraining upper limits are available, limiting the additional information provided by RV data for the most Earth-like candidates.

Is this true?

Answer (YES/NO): NO